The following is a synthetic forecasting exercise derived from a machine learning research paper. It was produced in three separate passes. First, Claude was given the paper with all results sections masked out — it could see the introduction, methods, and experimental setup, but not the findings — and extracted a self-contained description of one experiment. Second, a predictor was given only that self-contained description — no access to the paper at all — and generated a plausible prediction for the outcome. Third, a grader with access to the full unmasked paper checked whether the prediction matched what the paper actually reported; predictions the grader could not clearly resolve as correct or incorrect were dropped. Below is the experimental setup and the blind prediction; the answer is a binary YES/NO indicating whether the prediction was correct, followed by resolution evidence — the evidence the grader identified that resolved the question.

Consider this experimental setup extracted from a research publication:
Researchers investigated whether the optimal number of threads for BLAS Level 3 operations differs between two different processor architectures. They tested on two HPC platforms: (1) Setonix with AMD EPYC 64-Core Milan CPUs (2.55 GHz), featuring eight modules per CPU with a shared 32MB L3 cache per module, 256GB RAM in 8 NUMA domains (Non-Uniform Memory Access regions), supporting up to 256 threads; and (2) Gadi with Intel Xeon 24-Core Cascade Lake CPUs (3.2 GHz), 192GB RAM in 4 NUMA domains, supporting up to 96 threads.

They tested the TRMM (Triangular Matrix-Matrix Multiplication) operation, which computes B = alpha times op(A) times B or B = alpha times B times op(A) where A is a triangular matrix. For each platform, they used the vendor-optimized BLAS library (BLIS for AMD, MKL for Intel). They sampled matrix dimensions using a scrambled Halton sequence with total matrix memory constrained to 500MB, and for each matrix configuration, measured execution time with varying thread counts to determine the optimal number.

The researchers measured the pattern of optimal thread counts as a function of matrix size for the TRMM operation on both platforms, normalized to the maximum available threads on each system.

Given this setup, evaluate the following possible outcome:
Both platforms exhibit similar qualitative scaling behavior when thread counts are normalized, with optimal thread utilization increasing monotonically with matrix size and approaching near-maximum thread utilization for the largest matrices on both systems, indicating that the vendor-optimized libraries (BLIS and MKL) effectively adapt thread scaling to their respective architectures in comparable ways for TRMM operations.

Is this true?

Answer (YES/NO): NO